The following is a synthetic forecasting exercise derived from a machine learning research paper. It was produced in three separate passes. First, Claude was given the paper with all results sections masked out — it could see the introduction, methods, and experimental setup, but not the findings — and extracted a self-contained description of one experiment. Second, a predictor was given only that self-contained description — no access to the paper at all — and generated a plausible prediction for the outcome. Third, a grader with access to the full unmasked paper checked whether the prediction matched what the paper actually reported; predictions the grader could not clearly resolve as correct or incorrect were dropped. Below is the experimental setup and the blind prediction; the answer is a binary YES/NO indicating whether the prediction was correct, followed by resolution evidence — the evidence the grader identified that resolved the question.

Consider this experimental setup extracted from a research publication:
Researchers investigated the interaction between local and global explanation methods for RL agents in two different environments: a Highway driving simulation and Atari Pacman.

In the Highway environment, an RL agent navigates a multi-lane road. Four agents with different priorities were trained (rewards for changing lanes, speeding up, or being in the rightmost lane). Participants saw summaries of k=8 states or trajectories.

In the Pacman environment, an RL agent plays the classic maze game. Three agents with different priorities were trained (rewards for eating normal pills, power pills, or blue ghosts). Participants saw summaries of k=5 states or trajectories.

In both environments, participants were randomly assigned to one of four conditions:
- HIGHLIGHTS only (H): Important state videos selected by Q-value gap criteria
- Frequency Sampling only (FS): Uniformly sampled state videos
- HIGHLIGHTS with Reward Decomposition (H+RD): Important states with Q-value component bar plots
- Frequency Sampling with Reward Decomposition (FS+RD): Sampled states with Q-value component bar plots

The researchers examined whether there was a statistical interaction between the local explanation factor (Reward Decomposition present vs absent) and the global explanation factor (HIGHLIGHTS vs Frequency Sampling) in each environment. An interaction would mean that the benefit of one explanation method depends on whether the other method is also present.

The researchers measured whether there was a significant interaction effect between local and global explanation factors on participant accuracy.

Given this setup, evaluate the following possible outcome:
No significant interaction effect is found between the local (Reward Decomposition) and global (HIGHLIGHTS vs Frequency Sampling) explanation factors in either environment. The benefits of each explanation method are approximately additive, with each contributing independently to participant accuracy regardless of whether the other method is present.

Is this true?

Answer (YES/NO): NO